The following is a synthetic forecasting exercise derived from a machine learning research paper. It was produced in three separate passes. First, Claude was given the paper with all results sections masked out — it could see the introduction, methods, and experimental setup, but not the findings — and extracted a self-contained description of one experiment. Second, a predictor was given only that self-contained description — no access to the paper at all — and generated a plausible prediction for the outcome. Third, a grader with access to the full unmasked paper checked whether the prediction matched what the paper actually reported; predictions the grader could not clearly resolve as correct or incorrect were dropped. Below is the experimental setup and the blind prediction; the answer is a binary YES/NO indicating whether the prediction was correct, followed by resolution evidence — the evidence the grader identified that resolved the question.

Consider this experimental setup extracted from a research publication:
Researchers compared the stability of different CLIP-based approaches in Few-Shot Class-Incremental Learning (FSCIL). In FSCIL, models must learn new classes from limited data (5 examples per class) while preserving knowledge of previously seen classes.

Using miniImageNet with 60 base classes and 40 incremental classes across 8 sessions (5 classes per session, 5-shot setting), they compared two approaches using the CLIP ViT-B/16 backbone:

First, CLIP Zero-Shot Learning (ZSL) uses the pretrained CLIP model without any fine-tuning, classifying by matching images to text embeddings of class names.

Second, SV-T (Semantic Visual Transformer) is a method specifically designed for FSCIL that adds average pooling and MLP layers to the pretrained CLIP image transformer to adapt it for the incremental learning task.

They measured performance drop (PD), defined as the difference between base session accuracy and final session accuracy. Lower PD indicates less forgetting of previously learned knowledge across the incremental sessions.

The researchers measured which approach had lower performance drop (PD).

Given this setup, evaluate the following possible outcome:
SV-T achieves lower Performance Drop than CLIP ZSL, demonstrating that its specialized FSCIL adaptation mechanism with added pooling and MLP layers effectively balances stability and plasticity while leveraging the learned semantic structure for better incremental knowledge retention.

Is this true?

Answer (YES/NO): NO